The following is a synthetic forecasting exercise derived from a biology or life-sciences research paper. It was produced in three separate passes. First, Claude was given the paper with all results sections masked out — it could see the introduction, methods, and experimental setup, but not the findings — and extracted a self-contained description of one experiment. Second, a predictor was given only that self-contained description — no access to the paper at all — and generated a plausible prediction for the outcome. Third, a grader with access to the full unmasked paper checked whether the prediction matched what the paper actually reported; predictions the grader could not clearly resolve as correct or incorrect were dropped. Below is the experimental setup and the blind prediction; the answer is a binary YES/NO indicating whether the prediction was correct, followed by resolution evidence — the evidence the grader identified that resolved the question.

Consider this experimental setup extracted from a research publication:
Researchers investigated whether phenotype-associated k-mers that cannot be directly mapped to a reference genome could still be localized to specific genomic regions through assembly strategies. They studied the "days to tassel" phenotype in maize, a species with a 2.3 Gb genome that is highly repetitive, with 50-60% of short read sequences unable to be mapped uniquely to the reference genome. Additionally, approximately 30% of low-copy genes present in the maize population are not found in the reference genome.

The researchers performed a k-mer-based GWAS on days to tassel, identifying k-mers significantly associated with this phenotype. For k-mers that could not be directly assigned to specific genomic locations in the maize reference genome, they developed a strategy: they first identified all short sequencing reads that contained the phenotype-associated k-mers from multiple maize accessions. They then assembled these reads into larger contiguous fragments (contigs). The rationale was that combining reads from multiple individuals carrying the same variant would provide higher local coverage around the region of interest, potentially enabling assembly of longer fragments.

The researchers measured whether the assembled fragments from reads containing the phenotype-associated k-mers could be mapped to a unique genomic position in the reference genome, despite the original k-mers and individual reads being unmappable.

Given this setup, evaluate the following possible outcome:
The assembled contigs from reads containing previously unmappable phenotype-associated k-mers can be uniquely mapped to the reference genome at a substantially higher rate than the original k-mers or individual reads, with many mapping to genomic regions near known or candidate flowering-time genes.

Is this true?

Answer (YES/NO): NO